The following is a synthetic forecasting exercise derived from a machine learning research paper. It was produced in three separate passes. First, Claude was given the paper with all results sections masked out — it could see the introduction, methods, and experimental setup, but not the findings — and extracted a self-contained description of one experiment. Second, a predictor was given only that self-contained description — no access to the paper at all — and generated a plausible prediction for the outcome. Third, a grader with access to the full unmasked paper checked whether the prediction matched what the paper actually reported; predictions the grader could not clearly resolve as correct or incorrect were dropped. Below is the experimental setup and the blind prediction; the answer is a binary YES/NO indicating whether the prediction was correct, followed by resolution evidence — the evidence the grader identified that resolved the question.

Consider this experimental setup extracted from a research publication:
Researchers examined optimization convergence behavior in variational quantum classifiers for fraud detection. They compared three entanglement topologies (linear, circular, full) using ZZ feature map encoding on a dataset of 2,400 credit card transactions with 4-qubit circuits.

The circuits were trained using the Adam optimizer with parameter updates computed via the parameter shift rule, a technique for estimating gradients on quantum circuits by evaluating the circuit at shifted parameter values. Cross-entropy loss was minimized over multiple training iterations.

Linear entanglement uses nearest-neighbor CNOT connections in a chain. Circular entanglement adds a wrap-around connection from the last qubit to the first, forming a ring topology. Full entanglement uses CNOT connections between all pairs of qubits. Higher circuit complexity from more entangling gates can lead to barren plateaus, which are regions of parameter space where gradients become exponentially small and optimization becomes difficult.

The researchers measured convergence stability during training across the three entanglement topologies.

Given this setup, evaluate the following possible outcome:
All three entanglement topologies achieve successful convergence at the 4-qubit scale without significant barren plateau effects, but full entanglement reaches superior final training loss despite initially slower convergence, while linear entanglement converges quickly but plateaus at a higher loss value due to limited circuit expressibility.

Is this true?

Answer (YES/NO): NO